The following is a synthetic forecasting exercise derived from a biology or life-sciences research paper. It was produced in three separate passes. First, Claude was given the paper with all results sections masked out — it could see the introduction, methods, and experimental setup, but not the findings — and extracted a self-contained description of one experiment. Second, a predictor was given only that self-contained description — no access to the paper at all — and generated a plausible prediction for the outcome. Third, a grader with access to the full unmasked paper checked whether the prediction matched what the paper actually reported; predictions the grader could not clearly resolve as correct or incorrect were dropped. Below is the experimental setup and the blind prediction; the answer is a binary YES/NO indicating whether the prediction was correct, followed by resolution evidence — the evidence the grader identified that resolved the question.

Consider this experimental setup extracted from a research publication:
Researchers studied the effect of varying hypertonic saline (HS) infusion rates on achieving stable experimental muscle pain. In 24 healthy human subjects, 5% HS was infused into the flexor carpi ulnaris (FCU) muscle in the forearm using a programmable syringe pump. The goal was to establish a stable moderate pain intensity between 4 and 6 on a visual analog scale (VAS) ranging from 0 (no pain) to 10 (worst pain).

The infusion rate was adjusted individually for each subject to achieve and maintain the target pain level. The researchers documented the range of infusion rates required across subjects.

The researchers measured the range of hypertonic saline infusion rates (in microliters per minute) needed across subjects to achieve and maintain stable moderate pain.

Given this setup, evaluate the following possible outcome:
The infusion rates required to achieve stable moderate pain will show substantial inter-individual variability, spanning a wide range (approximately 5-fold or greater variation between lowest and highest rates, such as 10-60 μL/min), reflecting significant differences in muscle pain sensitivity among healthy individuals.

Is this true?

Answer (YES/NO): YES